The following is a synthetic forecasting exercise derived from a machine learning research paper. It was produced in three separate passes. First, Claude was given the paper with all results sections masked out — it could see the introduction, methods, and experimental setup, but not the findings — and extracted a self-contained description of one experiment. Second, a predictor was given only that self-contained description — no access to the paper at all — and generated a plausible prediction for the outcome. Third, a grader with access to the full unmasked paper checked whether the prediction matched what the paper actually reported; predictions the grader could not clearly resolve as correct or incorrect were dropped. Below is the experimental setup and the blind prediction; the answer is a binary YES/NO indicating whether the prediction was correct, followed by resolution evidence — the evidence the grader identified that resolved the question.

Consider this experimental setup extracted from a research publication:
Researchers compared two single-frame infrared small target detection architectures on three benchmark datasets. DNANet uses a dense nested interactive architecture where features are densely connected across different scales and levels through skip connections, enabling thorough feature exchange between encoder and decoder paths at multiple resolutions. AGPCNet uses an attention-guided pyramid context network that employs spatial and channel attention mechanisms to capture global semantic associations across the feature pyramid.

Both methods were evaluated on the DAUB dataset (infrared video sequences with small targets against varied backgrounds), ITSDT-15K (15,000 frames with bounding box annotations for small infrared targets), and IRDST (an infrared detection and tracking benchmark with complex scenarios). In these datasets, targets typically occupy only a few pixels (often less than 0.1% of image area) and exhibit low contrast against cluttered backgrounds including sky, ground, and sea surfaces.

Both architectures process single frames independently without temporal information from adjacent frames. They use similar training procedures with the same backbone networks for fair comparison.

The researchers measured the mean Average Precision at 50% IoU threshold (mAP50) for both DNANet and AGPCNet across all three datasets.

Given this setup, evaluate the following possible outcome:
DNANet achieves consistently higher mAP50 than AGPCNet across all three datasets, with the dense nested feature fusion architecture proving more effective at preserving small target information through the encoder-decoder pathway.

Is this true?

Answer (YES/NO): YES